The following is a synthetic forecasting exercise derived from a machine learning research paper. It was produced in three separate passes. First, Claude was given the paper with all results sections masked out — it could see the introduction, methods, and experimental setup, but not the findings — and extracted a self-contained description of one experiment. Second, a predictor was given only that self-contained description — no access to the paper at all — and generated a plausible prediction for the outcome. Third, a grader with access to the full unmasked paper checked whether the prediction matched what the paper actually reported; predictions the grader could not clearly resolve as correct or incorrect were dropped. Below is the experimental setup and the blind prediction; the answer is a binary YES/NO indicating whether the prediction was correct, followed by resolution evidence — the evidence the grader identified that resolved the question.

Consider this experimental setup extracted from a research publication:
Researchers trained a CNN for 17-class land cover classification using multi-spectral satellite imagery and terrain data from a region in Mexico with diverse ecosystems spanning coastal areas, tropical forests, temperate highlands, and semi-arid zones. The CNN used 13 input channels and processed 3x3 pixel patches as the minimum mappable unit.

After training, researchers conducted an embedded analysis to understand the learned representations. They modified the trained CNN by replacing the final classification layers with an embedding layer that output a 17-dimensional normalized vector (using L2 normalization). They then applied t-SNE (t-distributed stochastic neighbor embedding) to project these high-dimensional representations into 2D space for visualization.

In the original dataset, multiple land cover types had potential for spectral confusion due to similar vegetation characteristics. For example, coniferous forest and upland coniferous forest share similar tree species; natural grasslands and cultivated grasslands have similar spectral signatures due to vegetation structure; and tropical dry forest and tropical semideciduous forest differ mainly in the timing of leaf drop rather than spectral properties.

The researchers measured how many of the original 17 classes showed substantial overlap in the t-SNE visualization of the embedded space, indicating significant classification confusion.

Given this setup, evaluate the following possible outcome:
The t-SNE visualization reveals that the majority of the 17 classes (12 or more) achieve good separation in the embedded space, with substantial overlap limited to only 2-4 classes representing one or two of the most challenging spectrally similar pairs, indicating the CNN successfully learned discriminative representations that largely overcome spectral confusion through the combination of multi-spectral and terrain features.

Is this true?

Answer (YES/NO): NO